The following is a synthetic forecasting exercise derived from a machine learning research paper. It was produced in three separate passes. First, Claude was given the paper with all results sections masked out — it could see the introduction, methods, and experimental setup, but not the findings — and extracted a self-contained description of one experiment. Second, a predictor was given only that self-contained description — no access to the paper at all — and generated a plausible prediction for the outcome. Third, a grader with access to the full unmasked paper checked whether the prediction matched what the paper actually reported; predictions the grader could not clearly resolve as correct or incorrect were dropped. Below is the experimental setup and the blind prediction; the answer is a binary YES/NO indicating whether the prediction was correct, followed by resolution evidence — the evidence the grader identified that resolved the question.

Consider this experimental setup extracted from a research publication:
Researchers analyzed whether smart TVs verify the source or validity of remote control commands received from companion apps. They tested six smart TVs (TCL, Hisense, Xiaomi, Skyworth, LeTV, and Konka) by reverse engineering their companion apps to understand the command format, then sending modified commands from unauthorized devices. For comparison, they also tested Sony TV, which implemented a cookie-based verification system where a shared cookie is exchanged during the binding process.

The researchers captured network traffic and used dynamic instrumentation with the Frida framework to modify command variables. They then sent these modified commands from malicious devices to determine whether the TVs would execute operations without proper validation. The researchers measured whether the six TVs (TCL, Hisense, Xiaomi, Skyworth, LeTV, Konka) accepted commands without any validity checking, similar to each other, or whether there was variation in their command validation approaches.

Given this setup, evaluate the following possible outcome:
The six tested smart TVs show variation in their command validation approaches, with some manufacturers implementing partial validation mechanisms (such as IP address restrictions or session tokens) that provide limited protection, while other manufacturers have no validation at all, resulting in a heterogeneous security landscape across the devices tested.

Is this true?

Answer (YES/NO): NO